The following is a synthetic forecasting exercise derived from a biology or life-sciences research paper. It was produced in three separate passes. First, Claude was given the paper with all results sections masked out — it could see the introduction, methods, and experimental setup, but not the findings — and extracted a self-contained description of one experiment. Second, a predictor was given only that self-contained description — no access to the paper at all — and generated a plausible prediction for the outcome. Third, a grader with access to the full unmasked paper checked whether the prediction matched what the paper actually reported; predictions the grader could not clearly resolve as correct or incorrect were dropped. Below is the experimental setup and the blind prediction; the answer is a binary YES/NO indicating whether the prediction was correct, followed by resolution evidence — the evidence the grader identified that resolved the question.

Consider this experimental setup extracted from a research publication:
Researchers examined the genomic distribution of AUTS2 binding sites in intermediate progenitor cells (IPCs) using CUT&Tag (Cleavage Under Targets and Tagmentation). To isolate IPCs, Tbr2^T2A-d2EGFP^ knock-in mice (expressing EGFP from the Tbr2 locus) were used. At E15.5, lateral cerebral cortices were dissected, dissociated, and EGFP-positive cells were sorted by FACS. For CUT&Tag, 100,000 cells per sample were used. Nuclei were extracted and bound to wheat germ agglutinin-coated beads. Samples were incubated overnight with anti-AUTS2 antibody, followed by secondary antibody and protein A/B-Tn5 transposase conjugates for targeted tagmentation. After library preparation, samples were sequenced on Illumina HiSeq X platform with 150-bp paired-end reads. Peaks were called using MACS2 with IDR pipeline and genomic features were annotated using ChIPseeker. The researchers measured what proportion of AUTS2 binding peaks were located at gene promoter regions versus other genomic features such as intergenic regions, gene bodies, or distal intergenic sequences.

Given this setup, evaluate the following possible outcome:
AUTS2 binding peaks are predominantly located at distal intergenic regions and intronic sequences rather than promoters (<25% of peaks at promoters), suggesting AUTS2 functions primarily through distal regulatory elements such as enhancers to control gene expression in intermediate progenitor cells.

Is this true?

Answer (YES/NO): NO